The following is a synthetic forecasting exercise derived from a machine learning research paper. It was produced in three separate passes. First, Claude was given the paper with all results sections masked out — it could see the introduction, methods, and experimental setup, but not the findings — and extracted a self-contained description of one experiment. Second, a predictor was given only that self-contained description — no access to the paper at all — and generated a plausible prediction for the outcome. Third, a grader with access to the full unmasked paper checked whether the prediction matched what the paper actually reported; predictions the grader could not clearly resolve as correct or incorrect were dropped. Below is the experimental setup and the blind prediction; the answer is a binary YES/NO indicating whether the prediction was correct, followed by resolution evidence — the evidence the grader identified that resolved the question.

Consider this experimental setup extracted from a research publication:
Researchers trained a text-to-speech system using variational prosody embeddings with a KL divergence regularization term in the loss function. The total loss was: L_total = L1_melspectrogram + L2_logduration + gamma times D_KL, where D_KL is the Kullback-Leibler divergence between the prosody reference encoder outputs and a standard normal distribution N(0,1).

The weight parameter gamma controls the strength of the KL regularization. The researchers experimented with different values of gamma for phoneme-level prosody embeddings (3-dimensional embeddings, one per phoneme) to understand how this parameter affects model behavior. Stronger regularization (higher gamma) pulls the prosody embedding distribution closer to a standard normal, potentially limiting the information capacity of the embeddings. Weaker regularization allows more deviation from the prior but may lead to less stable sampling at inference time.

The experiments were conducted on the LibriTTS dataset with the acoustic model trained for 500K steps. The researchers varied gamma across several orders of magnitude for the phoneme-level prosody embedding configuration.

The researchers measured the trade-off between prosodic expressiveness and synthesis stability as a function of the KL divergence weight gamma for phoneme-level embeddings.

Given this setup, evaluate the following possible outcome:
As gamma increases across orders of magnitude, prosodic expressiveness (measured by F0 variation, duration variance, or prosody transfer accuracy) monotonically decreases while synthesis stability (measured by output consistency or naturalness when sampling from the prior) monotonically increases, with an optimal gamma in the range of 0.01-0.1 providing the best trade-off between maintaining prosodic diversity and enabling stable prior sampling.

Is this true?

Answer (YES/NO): NO